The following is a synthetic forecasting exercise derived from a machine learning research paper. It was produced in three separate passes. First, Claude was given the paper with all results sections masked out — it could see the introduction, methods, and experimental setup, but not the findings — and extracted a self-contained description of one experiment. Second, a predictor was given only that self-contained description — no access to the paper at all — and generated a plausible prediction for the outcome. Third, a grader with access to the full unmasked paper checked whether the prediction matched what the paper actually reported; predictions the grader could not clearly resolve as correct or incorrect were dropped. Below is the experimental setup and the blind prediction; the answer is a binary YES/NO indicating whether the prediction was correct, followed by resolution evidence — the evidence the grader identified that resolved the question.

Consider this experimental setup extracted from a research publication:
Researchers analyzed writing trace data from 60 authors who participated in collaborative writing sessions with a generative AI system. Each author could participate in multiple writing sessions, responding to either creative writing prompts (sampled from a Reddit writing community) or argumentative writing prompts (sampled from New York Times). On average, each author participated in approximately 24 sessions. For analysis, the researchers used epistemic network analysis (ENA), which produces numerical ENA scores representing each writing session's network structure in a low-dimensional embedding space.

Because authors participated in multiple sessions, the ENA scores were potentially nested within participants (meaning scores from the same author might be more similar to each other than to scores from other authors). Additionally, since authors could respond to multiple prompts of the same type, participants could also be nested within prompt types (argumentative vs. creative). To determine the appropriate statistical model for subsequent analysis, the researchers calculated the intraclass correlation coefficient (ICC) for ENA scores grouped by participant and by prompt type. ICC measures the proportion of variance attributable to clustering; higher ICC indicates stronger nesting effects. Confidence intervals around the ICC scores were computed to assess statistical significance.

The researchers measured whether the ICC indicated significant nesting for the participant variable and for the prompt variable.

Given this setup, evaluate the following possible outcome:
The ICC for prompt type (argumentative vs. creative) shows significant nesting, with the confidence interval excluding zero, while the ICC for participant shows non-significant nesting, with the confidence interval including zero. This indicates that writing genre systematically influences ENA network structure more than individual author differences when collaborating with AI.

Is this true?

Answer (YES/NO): NO